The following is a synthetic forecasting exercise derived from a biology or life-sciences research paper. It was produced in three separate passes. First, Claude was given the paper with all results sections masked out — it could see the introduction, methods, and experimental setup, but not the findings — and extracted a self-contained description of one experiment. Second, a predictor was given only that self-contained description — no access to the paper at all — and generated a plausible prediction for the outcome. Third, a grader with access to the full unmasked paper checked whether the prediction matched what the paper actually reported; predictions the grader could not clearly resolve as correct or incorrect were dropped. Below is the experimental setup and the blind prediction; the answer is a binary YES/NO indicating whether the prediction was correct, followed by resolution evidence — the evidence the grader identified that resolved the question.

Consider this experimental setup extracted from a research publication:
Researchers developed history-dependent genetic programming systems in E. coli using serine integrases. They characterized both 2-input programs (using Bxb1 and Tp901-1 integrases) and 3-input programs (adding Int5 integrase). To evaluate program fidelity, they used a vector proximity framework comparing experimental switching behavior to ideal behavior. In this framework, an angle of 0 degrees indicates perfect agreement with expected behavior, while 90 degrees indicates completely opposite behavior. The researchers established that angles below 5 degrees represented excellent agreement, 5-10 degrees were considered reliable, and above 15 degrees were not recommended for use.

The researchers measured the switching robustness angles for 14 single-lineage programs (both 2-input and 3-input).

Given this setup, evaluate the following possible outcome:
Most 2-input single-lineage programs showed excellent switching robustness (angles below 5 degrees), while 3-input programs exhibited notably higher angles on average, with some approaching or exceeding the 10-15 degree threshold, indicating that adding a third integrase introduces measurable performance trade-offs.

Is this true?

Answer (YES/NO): NO